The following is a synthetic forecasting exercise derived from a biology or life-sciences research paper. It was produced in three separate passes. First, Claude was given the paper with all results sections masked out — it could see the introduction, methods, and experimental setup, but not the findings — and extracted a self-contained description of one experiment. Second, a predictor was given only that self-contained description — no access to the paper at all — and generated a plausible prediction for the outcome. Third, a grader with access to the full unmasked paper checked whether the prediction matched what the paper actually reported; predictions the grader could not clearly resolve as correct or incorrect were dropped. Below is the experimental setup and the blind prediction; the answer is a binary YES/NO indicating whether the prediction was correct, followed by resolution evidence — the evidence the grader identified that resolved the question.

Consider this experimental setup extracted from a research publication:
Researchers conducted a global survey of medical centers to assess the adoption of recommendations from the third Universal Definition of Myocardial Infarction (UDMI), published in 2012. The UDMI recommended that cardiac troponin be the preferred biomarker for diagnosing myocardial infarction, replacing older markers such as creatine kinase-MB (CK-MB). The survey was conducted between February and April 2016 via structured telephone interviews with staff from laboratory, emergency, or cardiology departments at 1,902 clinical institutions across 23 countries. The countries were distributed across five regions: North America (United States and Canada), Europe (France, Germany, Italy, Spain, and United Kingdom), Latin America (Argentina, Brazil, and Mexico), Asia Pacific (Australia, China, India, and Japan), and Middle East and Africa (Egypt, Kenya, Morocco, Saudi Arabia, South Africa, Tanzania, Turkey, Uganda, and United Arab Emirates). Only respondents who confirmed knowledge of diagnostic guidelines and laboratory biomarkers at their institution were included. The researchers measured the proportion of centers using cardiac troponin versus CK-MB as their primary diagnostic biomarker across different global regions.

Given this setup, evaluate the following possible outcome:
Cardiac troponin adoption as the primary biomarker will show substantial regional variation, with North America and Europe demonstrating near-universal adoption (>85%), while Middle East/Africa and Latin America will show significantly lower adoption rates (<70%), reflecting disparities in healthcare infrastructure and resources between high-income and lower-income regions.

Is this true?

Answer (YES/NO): NO